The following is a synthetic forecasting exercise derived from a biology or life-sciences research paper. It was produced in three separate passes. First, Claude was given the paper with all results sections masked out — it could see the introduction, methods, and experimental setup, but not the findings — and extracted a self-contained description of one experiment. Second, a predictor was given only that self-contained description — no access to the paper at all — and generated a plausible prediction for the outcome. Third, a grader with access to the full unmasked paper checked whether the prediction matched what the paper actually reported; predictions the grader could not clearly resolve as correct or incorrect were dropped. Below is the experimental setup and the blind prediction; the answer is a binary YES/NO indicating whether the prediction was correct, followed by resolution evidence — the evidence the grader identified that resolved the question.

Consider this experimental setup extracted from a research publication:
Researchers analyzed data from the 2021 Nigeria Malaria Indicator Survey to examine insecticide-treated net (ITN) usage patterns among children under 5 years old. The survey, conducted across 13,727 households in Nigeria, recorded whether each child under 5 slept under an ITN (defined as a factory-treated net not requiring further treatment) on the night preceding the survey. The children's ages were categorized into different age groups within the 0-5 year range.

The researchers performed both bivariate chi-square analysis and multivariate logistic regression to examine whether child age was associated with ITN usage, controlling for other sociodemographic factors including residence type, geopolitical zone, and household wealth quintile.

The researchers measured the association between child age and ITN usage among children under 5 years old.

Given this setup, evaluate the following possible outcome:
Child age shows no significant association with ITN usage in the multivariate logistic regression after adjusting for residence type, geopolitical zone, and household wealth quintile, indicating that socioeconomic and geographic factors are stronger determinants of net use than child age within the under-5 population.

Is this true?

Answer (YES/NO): NO